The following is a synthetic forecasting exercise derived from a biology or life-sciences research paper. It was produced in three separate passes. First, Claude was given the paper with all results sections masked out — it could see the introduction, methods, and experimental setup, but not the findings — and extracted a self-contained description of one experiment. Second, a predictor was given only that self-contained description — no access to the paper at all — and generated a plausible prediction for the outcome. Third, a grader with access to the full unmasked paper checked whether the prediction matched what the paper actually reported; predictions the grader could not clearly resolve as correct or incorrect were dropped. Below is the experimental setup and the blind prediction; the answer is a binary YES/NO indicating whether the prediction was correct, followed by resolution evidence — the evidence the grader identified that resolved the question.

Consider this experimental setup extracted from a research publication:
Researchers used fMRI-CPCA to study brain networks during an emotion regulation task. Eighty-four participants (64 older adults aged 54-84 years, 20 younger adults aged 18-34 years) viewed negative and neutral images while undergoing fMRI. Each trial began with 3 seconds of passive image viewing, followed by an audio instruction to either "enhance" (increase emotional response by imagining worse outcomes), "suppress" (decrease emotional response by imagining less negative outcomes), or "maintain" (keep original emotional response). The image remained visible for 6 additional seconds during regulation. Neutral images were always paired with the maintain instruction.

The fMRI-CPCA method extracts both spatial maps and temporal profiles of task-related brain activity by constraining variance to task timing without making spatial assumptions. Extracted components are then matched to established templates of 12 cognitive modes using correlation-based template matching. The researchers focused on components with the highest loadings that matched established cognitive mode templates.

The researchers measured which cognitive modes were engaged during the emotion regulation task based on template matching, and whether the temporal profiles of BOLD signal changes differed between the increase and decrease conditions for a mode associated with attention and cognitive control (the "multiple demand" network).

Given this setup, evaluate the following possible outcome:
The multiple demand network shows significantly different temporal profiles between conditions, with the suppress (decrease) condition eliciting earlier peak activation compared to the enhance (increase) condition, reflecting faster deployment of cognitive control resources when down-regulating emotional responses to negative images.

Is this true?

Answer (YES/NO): NO